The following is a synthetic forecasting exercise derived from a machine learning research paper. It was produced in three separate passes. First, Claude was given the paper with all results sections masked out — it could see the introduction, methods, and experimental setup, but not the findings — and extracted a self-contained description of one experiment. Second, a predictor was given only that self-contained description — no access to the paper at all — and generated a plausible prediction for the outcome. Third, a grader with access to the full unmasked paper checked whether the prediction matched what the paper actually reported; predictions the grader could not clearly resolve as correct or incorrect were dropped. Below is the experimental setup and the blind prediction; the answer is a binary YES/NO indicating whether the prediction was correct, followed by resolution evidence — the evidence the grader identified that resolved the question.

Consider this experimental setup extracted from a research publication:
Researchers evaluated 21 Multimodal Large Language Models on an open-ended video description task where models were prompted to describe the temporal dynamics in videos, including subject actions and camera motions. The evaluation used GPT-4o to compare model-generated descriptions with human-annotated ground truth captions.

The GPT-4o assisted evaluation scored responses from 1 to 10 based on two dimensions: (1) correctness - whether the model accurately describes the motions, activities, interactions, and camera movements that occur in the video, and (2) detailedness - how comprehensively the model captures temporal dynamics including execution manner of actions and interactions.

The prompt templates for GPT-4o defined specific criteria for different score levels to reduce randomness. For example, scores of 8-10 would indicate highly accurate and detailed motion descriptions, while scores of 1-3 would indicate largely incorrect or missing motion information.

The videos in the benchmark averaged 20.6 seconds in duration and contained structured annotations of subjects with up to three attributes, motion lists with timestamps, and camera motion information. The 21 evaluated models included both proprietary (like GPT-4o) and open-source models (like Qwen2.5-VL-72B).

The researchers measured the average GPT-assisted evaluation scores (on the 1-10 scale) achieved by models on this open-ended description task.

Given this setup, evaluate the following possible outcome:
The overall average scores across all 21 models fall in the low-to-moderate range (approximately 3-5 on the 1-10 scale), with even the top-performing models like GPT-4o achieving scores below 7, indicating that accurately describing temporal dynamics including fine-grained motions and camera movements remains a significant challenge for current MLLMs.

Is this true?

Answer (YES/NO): YES